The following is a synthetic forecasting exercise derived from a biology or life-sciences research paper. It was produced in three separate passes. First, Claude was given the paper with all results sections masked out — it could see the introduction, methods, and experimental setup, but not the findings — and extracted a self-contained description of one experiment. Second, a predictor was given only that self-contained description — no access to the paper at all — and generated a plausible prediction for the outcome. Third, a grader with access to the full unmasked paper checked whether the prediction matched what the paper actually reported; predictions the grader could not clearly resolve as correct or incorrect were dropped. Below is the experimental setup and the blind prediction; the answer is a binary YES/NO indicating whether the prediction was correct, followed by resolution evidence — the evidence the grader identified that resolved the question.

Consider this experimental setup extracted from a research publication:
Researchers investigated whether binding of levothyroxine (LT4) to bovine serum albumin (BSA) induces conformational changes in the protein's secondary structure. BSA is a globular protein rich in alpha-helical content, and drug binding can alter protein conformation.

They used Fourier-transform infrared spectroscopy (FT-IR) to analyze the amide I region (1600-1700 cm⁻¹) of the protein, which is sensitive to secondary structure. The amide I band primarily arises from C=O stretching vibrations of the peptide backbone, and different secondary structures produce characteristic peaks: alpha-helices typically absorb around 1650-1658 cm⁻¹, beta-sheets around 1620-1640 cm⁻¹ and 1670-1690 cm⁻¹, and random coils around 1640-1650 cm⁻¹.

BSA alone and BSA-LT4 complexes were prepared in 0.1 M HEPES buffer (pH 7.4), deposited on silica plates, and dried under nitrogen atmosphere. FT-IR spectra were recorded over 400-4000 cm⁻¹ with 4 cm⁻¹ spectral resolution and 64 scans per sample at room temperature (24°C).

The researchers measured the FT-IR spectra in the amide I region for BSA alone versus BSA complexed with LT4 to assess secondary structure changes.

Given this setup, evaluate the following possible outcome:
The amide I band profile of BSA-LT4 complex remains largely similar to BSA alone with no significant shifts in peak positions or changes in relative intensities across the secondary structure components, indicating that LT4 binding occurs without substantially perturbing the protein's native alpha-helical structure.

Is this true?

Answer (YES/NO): NO